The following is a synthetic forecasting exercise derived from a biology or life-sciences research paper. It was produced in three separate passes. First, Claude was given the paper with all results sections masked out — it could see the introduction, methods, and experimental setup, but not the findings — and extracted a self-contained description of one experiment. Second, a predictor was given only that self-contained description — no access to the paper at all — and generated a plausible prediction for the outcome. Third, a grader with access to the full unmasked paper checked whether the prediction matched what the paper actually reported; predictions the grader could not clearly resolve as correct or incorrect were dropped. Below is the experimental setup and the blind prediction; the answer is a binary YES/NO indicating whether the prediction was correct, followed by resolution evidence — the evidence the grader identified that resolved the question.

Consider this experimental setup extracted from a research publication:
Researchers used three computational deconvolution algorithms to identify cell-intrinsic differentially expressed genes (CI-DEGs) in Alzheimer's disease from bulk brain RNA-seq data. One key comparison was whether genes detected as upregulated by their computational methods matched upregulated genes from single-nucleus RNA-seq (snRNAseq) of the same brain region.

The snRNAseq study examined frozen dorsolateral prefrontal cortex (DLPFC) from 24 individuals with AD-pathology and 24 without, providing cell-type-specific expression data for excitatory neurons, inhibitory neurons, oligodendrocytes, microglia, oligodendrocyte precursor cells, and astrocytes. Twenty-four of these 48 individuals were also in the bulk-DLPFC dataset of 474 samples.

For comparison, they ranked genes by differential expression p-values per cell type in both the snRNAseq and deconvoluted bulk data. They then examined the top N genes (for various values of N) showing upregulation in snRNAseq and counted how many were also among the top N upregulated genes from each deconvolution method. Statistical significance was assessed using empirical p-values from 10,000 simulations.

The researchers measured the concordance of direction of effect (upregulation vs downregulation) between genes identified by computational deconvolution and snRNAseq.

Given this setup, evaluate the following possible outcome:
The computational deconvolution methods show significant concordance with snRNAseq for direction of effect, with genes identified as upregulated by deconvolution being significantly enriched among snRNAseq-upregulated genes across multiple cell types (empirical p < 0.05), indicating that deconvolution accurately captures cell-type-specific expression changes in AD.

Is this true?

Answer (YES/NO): YES